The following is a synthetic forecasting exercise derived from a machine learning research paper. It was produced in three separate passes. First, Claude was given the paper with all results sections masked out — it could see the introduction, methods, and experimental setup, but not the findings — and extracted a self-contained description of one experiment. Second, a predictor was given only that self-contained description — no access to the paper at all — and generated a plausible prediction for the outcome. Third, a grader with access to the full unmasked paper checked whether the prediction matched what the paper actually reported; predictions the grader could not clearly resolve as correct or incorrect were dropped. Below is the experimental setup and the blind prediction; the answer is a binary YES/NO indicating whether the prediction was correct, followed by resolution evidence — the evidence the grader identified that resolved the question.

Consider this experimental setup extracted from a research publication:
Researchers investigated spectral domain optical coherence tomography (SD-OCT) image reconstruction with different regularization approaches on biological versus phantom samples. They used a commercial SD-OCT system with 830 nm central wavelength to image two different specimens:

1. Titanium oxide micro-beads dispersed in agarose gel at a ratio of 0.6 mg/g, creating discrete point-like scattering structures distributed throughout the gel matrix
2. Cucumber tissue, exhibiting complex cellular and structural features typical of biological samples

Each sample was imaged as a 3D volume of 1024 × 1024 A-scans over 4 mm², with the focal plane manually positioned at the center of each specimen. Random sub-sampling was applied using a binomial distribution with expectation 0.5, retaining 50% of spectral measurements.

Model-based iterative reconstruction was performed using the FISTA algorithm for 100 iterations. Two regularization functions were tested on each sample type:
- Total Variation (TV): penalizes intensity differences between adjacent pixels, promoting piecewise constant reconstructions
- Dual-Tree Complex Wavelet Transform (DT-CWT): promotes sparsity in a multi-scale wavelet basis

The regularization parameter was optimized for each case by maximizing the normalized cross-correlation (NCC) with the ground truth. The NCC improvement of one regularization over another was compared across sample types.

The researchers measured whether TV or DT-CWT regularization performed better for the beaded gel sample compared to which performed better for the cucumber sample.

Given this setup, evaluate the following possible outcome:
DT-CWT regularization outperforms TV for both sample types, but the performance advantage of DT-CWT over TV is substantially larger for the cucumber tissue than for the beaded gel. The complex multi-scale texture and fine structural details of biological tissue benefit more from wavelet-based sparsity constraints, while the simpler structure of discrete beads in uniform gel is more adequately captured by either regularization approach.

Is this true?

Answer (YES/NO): NO